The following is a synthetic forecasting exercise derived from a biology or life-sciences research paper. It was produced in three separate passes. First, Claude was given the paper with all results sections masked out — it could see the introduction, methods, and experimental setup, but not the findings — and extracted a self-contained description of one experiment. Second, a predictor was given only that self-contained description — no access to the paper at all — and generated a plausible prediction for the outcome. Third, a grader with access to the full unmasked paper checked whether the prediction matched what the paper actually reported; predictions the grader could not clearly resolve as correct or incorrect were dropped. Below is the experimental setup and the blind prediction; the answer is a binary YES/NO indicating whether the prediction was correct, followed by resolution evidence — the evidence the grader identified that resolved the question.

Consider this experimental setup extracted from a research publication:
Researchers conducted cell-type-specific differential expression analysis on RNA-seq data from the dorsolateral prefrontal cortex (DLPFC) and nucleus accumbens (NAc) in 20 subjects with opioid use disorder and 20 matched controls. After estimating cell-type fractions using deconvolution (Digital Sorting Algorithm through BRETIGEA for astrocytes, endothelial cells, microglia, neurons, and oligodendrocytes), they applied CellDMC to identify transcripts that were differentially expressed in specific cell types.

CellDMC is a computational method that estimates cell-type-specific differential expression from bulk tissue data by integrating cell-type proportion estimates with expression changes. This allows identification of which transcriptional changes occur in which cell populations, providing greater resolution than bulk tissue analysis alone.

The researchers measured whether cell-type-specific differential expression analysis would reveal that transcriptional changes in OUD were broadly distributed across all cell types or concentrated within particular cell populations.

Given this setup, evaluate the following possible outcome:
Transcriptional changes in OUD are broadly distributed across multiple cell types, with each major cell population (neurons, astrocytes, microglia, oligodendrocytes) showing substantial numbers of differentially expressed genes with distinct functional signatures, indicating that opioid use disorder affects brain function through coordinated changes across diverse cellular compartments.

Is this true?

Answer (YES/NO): NO